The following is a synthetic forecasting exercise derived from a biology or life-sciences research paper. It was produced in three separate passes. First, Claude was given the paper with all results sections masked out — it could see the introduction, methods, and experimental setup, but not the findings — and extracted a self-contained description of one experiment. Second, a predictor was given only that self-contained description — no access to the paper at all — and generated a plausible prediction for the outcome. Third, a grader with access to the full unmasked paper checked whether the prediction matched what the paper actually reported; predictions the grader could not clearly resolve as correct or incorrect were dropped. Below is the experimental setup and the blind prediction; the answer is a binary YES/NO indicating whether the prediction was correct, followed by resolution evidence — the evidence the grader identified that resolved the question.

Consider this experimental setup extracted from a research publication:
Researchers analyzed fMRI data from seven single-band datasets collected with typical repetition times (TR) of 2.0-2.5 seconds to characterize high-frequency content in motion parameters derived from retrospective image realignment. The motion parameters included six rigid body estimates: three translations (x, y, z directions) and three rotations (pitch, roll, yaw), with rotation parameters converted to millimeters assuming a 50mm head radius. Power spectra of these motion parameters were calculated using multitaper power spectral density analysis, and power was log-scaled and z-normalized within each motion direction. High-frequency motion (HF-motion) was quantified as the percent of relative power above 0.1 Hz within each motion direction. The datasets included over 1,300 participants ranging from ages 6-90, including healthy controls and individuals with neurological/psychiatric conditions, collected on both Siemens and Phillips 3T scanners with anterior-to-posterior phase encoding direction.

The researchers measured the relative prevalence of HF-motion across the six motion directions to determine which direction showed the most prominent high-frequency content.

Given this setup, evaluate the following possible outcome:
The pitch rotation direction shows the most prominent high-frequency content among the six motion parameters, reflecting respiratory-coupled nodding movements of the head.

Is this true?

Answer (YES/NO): NO